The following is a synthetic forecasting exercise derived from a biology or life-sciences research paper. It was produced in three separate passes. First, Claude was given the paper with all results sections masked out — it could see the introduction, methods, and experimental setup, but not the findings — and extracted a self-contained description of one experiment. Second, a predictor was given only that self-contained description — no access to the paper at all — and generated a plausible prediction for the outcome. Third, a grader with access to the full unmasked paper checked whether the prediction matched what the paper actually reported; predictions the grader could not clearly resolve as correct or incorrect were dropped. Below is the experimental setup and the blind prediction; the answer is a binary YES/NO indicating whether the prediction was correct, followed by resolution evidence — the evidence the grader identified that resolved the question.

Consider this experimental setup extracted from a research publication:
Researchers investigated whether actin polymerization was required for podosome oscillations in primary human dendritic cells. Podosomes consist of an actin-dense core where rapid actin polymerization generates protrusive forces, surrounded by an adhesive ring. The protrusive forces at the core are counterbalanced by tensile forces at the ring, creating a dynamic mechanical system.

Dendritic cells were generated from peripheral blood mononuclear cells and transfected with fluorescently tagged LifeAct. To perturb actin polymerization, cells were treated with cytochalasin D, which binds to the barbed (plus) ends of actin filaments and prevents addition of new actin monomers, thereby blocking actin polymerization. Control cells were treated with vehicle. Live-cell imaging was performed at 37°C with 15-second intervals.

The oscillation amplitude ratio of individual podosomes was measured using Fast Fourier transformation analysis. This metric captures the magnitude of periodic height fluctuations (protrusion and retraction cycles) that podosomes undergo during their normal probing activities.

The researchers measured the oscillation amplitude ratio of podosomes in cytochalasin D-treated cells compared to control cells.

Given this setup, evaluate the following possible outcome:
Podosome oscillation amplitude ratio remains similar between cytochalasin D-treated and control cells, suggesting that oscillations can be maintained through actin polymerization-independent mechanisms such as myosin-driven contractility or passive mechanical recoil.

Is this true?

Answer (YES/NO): NO